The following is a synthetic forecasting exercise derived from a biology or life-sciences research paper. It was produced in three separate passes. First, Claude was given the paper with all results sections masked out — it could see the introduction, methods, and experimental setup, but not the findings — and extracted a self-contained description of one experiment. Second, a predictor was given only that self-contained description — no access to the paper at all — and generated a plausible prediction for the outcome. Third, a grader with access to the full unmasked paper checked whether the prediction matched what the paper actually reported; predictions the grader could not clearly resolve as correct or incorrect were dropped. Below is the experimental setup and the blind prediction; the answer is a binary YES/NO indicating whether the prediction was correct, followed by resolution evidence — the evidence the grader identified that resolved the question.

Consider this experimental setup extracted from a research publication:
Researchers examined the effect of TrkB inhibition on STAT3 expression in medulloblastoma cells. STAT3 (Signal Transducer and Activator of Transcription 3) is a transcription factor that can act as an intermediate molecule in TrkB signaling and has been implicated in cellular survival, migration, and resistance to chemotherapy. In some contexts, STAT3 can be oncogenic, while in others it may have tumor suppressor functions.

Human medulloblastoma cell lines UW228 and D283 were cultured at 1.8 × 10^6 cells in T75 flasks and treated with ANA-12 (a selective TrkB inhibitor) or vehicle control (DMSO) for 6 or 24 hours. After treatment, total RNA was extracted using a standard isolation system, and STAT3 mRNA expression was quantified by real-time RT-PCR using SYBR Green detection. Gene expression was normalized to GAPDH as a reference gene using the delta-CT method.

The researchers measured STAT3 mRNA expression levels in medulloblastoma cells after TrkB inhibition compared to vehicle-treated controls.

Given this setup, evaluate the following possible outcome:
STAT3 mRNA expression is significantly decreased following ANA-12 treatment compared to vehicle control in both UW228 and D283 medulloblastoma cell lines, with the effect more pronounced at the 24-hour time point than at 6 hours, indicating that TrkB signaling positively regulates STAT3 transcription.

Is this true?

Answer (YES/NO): NO